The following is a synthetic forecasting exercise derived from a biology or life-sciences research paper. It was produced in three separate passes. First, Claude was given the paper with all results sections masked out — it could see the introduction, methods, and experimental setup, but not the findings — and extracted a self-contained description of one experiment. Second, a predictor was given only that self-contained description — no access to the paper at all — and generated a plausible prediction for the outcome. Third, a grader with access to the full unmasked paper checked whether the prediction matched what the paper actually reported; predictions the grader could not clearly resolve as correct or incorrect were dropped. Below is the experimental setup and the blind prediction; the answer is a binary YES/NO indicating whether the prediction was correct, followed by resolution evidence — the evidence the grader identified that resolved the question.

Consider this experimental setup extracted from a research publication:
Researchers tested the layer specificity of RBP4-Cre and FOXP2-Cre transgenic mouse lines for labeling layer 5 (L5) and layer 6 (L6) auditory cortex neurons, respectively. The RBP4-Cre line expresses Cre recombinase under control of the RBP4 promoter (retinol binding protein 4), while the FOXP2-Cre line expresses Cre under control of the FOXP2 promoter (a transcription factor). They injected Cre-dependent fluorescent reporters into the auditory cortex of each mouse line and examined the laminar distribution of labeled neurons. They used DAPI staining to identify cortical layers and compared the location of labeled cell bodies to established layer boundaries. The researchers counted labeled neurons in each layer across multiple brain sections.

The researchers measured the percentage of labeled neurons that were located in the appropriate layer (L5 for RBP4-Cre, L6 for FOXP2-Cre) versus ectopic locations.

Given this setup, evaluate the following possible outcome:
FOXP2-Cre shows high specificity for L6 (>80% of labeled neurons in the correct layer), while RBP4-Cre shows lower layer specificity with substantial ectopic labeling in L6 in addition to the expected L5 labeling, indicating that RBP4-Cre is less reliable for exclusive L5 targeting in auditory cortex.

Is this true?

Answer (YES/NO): NO